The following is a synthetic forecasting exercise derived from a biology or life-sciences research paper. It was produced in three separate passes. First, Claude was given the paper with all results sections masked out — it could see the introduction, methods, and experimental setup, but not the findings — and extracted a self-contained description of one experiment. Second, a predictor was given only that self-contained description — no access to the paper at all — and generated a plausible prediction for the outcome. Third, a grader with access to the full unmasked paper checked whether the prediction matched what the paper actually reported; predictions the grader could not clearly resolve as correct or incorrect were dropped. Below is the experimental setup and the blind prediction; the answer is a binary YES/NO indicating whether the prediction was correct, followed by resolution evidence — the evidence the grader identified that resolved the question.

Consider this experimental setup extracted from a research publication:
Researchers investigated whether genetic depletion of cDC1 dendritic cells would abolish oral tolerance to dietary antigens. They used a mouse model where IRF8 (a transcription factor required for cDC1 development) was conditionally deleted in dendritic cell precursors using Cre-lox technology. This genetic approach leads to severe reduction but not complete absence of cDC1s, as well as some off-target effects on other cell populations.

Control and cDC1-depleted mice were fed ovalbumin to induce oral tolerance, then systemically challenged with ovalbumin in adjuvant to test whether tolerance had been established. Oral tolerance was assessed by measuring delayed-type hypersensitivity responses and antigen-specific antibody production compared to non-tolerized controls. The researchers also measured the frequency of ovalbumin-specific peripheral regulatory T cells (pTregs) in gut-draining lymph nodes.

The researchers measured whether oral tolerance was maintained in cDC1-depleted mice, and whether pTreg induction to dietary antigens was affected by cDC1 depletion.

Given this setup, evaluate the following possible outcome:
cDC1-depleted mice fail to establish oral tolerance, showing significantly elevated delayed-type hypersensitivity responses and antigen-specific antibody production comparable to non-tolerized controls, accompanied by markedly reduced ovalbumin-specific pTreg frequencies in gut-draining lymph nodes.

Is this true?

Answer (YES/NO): NO